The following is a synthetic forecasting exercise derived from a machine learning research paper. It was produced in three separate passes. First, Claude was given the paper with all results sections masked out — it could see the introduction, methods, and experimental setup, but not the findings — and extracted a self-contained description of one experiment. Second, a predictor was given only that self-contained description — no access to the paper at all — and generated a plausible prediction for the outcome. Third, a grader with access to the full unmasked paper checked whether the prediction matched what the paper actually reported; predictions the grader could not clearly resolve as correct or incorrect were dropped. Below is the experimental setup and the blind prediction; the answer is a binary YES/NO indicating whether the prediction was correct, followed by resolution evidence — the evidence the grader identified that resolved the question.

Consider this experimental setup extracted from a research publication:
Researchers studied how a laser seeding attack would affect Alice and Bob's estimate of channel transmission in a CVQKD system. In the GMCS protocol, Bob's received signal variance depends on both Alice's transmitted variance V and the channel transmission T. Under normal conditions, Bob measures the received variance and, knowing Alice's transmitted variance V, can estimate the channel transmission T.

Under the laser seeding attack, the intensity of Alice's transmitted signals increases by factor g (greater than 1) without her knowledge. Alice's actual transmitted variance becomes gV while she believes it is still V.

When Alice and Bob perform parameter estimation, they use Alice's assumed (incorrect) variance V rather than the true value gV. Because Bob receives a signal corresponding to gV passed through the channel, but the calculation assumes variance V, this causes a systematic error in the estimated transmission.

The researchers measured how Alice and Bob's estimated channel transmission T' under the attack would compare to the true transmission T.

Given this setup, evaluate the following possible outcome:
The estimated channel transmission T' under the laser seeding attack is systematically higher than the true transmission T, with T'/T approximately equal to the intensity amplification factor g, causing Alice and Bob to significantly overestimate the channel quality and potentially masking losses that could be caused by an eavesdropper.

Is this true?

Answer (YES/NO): YES